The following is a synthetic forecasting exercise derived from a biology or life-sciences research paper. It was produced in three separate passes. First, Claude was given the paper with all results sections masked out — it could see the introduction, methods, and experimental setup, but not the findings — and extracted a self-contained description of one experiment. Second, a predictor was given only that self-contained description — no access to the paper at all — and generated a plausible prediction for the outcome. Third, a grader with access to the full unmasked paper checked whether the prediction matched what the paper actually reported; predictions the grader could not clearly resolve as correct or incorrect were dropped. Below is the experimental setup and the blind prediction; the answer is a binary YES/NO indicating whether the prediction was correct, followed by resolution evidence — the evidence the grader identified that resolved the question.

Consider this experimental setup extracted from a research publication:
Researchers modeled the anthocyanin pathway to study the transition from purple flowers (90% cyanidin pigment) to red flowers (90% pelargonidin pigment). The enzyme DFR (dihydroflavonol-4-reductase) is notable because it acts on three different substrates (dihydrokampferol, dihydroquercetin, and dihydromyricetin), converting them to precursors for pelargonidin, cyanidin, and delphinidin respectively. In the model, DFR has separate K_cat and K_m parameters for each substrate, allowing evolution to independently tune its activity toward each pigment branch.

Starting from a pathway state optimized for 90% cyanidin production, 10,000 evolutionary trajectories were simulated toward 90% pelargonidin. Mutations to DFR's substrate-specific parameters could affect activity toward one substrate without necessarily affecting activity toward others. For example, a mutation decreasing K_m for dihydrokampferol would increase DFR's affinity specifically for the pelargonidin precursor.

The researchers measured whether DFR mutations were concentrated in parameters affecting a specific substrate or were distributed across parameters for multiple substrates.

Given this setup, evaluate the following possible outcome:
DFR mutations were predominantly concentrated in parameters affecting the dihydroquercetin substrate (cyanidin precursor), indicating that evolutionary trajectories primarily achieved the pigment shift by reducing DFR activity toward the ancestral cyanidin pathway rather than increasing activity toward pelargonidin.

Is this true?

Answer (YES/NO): NO